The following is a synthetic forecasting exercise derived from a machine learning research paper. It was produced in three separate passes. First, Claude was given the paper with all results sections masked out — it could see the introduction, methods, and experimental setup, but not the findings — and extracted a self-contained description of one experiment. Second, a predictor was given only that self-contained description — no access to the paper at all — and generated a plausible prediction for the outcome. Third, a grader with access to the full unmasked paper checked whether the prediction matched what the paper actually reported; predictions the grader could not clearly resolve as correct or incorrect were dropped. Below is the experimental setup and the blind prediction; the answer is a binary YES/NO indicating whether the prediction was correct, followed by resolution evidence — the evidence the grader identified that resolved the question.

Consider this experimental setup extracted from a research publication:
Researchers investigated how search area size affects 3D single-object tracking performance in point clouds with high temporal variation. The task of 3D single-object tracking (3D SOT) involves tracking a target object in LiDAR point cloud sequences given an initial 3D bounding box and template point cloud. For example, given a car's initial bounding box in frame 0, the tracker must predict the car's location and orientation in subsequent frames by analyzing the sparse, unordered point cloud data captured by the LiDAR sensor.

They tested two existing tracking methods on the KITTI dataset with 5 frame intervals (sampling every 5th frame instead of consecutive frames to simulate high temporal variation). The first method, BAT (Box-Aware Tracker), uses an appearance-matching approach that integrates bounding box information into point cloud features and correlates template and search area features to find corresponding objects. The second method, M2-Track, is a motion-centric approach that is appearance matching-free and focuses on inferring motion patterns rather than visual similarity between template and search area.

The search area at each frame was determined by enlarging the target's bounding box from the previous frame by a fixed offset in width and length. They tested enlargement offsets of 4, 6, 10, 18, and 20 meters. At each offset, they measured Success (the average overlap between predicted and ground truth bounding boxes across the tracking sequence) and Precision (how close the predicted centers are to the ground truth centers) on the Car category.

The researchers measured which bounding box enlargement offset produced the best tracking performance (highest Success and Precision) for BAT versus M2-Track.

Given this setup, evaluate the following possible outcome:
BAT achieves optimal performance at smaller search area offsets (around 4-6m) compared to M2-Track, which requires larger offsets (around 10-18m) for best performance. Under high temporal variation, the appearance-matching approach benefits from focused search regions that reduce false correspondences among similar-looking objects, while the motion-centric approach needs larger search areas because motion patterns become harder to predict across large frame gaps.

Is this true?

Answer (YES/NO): NO